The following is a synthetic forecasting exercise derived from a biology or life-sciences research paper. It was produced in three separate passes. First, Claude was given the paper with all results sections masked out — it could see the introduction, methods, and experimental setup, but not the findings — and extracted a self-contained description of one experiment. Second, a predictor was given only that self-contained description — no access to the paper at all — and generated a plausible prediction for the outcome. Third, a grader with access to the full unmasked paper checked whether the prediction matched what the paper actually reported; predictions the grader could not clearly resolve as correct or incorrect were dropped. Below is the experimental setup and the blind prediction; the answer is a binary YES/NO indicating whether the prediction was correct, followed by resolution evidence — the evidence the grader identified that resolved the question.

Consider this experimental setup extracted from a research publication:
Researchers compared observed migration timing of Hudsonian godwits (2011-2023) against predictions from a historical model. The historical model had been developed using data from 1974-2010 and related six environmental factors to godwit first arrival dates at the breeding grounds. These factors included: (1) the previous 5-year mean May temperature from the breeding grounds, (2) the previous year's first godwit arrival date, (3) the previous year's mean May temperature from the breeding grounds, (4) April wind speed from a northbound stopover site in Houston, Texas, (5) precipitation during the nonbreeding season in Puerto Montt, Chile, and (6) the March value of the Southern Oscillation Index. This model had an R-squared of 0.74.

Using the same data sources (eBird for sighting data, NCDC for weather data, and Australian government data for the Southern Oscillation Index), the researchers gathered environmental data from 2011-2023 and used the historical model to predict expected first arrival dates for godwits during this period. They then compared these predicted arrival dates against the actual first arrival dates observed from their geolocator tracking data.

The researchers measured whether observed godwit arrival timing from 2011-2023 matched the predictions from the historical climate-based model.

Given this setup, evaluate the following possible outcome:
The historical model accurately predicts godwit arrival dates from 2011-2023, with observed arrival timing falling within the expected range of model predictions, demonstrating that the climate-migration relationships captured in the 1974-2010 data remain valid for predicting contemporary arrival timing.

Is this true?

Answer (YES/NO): NO